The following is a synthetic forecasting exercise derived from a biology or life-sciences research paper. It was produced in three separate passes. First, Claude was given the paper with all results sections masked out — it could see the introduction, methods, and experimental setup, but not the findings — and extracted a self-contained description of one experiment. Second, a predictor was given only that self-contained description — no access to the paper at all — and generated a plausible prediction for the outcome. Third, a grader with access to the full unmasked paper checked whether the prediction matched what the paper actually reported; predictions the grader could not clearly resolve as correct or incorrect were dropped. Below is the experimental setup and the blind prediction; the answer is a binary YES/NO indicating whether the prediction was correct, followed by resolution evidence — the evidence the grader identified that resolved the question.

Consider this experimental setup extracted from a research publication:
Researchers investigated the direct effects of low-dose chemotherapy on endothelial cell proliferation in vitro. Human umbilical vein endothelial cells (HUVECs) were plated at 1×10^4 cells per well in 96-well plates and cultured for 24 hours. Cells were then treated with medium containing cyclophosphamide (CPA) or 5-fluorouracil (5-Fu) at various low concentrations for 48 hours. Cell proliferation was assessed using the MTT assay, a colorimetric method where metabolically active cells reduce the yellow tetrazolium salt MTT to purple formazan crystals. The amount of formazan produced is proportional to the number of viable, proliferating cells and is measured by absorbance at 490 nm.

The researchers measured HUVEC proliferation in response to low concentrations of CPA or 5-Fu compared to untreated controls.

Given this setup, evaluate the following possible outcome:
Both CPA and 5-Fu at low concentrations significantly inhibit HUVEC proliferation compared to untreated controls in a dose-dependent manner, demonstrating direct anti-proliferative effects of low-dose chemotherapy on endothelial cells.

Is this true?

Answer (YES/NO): YES